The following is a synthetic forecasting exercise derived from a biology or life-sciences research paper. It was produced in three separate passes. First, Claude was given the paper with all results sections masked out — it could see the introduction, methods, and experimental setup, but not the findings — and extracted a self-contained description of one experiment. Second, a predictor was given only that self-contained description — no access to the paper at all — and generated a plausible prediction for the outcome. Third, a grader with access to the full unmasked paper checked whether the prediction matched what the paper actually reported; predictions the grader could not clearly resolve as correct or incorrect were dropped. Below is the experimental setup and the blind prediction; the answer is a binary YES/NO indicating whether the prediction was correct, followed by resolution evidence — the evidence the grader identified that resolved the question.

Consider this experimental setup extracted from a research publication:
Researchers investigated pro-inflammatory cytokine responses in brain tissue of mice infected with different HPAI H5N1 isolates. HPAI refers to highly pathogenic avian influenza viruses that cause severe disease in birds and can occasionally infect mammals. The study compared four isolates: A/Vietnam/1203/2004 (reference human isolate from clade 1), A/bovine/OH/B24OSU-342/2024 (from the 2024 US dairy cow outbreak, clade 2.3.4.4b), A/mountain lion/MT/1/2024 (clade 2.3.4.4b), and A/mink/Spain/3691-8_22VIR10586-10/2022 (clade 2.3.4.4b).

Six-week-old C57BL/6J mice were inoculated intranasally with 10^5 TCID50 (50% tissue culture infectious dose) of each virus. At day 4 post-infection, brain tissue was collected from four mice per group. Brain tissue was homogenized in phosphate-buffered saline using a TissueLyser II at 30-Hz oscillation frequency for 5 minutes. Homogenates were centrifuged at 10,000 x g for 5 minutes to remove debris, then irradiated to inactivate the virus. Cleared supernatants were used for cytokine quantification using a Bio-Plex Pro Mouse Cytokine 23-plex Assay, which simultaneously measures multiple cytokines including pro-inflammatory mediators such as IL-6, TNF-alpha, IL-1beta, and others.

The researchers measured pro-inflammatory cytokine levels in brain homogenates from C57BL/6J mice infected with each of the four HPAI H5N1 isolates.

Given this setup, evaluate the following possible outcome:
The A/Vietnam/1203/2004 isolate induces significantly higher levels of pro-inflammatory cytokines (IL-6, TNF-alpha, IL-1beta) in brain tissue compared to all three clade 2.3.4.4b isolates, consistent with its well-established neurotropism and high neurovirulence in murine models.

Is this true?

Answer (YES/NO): NO